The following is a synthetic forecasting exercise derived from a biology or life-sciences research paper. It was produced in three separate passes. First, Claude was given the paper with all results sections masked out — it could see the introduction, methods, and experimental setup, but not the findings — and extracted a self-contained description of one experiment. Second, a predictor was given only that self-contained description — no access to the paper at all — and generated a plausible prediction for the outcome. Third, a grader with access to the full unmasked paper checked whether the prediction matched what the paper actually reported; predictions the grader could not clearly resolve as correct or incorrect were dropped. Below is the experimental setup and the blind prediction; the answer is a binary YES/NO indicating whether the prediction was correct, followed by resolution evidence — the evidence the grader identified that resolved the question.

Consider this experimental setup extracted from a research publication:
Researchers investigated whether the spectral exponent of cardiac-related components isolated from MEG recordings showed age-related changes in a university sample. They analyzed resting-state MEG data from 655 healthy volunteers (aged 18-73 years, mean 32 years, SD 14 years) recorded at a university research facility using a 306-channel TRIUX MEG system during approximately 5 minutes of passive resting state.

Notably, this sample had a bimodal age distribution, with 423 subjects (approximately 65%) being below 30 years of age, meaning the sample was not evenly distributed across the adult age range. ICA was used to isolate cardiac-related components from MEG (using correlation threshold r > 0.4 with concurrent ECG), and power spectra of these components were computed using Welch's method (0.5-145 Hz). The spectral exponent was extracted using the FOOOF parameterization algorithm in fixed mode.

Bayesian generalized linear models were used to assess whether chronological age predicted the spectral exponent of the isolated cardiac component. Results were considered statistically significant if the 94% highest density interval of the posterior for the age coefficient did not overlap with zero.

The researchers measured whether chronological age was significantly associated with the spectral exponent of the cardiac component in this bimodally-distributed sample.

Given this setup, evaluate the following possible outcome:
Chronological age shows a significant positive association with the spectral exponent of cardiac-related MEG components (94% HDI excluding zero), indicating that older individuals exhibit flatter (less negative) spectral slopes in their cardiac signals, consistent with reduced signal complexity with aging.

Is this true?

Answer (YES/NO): YES